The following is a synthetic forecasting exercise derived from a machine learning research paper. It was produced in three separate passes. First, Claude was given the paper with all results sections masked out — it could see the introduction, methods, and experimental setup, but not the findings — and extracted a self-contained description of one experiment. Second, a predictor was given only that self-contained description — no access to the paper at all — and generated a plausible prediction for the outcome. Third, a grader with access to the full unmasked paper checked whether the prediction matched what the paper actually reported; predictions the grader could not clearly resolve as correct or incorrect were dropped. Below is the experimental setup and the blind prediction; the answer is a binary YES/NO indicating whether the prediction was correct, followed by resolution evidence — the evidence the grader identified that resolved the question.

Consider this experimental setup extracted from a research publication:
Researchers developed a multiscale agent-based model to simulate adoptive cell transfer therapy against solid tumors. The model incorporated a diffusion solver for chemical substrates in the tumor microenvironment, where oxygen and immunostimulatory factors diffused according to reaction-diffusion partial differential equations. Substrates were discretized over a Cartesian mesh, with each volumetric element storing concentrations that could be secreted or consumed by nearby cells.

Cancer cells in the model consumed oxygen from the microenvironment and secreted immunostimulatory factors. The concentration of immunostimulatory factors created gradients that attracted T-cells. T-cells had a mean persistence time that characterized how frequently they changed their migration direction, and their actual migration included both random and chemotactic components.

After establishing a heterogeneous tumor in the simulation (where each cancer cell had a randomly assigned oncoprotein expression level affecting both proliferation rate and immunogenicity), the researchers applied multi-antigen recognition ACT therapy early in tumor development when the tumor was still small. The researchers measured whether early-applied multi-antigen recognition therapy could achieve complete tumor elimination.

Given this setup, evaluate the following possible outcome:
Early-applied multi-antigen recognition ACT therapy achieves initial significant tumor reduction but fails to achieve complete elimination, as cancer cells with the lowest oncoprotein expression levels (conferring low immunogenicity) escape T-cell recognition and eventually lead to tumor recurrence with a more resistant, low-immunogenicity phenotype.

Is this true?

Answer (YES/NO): NO